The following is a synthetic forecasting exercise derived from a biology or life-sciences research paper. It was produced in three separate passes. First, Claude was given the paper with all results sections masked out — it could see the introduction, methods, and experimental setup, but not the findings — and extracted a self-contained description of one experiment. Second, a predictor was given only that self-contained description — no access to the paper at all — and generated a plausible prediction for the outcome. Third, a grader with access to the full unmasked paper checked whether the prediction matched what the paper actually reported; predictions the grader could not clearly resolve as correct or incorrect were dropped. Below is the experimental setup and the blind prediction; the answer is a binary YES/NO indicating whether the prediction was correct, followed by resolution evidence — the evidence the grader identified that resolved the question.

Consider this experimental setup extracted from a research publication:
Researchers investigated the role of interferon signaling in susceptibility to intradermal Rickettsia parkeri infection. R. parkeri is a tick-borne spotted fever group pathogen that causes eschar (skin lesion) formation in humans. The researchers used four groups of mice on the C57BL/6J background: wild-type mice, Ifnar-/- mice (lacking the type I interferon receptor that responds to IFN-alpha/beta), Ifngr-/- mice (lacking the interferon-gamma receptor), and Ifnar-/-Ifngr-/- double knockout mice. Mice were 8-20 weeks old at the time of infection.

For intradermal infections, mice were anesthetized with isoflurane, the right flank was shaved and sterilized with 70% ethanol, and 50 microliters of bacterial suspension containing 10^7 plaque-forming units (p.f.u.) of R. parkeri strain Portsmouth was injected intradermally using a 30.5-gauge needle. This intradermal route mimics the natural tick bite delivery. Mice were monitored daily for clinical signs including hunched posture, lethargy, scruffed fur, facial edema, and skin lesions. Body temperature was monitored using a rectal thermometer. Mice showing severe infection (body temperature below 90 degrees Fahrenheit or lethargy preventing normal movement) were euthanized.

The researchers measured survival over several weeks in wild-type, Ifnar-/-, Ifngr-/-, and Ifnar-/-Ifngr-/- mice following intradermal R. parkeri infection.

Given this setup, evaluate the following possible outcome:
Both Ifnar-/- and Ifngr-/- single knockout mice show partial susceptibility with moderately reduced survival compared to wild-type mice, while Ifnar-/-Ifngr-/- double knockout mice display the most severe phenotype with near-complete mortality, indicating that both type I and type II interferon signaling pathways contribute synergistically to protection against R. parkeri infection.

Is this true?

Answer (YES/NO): NO